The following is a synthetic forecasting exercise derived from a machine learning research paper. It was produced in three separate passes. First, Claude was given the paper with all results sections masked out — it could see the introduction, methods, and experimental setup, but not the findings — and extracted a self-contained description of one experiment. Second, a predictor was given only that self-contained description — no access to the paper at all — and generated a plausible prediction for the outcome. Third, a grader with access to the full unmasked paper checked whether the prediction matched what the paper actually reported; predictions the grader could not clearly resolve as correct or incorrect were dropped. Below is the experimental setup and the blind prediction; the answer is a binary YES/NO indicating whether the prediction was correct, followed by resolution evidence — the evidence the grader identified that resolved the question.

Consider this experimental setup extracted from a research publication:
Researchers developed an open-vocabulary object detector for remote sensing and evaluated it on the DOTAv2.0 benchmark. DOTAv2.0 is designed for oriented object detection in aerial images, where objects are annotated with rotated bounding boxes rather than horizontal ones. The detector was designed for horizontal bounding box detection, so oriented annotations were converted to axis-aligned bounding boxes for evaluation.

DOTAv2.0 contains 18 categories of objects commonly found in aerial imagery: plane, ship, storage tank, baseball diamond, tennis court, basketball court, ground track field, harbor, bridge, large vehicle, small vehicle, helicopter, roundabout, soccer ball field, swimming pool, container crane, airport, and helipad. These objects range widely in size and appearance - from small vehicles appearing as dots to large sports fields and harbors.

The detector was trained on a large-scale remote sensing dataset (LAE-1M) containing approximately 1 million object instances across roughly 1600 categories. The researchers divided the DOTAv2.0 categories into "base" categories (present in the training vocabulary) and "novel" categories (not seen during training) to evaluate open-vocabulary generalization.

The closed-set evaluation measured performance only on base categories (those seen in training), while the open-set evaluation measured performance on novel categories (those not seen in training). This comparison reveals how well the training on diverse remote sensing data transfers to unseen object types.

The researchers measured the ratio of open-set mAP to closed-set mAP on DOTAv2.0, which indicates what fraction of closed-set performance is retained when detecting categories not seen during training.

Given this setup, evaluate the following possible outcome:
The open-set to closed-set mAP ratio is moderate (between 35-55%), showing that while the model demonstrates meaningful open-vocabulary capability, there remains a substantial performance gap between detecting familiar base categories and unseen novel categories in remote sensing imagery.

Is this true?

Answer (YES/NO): NO